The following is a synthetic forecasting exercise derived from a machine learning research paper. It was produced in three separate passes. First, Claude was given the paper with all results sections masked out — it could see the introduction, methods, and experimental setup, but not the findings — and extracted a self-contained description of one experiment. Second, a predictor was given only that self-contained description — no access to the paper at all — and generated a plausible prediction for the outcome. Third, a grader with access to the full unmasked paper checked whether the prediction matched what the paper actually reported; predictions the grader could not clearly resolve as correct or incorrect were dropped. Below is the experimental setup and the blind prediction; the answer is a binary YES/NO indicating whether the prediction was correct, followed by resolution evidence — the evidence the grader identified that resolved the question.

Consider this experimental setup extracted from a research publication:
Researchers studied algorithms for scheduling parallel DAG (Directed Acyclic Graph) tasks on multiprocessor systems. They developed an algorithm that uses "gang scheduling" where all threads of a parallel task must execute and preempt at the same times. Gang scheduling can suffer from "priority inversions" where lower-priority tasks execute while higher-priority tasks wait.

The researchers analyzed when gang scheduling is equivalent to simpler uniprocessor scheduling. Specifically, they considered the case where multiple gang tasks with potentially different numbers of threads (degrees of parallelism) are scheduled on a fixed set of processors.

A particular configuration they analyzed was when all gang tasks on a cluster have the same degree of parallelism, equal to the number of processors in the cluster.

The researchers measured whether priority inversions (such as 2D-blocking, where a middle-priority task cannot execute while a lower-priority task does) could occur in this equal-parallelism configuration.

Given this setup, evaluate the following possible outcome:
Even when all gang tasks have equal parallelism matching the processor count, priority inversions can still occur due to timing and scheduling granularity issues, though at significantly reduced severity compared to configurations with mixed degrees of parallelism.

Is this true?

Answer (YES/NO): NO